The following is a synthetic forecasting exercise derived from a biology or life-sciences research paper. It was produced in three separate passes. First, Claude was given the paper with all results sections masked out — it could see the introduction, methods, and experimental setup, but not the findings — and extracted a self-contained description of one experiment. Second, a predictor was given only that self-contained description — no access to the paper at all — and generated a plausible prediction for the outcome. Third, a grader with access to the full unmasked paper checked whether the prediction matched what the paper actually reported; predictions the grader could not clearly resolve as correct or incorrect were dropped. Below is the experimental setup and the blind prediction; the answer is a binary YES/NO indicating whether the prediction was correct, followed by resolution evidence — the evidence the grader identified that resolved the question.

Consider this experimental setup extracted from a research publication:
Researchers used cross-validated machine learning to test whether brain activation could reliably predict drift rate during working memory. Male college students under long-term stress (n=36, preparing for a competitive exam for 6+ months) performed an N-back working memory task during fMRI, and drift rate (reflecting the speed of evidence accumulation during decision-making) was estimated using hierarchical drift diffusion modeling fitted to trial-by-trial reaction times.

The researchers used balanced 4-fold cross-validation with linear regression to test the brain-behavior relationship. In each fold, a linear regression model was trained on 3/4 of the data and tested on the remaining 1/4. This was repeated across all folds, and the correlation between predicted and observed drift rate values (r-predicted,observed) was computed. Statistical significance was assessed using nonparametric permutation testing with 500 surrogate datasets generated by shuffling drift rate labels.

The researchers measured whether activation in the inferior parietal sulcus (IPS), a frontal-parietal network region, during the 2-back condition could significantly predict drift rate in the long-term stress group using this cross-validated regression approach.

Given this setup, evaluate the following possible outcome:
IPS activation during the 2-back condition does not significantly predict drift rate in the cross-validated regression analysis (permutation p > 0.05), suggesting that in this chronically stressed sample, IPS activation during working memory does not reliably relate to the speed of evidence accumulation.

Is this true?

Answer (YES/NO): NO